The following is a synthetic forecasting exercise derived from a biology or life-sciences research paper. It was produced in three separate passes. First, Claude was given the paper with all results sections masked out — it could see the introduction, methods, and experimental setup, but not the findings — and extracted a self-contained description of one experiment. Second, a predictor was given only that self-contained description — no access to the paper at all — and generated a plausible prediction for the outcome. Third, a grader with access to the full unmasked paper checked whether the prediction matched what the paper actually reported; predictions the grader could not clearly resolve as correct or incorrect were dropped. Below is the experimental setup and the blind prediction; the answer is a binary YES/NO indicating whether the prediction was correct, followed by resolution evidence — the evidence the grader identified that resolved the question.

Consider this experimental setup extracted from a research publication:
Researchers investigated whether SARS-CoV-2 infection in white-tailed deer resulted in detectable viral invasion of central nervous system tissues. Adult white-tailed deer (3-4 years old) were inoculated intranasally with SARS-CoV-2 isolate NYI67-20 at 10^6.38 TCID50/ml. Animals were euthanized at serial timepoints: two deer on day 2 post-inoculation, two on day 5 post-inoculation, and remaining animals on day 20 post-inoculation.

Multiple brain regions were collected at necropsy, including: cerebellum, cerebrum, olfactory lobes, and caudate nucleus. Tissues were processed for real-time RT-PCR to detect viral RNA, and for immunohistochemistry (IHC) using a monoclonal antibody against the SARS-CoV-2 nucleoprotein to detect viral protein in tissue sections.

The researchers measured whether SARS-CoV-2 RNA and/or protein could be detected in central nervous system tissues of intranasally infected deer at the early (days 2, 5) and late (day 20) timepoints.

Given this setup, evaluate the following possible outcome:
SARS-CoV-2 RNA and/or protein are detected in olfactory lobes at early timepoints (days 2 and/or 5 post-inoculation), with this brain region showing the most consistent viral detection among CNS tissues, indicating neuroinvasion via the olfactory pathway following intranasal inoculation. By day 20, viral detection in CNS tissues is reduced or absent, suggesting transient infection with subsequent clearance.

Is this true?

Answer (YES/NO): YES